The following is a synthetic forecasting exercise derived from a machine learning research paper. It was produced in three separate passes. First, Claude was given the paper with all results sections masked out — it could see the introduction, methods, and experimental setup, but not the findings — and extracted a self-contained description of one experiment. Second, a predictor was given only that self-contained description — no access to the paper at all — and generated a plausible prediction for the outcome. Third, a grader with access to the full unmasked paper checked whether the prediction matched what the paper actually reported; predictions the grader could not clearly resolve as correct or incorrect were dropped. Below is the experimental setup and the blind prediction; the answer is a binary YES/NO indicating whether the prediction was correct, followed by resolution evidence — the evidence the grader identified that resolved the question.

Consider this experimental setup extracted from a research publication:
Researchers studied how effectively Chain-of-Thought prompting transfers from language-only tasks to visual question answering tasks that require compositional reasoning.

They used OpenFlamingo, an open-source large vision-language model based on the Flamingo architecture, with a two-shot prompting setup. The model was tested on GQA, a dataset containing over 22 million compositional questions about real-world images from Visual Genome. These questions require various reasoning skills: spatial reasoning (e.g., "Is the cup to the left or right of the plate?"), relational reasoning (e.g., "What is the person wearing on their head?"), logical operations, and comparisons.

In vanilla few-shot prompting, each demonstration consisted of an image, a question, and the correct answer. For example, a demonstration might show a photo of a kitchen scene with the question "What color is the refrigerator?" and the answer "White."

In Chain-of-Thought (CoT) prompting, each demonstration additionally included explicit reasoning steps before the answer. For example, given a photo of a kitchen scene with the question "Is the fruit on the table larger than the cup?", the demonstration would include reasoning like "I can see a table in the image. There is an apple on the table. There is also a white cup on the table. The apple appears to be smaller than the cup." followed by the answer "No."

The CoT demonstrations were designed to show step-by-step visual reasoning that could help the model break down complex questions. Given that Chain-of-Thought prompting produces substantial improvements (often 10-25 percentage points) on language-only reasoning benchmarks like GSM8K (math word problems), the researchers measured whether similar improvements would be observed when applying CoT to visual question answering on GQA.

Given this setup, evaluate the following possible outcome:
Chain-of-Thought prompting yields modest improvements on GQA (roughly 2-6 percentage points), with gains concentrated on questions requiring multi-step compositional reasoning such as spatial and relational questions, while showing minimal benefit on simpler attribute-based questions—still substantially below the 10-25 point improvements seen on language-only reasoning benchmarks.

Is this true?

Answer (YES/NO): NO